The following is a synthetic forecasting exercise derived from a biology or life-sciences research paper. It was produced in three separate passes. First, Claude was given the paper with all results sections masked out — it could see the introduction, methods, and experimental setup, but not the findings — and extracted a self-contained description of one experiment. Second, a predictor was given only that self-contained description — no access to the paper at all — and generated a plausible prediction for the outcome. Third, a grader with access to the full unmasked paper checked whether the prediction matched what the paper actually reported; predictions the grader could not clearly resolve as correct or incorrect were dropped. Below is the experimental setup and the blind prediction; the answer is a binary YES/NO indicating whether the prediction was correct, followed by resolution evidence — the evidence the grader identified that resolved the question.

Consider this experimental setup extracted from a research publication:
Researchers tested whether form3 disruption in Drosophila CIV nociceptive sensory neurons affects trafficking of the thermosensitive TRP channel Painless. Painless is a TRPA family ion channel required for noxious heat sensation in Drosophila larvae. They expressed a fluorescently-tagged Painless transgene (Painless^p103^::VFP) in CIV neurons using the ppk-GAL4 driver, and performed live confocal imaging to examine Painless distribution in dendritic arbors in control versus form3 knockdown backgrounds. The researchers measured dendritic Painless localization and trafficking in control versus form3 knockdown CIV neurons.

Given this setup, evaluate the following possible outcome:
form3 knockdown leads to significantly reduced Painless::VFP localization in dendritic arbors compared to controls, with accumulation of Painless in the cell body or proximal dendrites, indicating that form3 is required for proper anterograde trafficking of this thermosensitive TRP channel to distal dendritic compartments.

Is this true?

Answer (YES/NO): YES